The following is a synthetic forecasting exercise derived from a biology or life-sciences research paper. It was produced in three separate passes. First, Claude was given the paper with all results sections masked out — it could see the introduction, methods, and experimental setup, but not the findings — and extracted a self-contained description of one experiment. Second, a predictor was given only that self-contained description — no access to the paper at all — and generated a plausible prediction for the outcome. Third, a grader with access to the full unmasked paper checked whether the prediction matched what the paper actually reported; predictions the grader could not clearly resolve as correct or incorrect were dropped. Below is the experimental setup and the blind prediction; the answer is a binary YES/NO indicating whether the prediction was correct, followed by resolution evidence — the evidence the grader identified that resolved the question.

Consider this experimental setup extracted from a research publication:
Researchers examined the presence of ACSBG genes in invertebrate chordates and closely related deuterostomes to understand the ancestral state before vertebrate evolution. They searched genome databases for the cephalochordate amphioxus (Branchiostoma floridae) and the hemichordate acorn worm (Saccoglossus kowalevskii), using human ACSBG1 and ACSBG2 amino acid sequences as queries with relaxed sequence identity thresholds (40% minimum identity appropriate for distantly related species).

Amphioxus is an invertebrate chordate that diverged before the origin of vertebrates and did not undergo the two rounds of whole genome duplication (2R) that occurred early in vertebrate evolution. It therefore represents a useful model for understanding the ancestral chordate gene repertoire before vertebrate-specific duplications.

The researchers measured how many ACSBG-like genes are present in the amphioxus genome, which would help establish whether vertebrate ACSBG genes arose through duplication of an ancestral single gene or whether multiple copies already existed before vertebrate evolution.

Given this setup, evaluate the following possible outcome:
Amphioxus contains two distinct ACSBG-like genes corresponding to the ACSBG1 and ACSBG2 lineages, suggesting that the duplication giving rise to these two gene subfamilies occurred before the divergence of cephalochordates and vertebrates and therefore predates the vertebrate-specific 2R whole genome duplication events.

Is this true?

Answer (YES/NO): NO